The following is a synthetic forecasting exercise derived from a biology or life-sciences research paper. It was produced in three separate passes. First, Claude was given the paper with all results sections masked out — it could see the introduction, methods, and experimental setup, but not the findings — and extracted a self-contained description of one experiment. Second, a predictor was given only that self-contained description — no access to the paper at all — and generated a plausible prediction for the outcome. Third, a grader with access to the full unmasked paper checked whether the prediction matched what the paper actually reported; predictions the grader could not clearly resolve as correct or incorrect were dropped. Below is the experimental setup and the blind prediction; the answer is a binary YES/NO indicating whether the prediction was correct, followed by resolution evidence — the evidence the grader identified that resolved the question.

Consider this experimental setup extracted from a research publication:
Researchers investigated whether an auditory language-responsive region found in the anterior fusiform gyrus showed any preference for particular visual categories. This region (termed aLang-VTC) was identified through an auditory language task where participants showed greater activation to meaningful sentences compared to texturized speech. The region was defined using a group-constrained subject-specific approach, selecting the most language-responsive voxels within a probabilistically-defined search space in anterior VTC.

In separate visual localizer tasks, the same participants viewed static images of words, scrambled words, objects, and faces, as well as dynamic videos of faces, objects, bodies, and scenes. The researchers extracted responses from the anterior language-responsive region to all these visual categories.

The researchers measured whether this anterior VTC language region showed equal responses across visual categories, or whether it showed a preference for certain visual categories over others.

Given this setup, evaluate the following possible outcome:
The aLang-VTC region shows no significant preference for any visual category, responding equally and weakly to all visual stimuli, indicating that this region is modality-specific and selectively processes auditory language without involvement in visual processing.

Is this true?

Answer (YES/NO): NO